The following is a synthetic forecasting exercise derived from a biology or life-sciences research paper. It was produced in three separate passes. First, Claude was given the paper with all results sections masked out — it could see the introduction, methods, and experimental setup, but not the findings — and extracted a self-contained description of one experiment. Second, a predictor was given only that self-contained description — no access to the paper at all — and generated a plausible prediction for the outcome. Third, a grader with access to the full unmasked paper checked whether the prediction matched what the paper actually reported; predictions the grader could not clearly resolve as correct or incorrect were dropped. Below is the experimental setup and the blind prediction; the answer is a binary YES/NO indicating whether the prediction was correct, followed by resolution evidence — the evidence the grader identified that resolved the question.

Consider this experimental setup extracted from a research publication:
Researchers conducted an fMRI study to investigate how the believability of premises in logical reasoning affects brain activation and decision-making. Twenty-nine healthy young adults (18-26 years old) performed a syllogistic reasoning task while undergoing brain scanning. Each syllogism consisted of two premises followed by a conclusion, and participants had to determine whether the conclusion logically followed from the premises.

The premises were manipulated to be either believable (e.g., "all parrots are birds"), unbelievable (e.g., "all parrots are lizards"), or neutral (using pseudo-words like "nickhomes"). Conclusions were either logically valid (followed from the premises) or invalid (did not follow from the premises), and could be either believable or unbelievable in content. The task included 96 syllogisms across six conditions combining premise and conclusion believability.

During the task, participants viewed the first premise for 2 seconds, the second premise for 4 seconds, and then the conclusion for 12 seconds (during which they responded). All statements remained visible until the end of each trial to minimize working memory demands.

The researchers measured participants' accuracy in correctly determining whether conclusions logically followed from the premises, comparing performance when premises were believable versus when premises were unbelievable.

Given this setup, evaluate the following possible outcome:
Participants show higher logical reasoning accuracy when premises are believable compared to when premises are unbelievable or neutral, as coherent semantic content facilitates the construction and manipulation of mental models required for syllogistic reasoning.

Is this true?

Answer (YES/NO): NO